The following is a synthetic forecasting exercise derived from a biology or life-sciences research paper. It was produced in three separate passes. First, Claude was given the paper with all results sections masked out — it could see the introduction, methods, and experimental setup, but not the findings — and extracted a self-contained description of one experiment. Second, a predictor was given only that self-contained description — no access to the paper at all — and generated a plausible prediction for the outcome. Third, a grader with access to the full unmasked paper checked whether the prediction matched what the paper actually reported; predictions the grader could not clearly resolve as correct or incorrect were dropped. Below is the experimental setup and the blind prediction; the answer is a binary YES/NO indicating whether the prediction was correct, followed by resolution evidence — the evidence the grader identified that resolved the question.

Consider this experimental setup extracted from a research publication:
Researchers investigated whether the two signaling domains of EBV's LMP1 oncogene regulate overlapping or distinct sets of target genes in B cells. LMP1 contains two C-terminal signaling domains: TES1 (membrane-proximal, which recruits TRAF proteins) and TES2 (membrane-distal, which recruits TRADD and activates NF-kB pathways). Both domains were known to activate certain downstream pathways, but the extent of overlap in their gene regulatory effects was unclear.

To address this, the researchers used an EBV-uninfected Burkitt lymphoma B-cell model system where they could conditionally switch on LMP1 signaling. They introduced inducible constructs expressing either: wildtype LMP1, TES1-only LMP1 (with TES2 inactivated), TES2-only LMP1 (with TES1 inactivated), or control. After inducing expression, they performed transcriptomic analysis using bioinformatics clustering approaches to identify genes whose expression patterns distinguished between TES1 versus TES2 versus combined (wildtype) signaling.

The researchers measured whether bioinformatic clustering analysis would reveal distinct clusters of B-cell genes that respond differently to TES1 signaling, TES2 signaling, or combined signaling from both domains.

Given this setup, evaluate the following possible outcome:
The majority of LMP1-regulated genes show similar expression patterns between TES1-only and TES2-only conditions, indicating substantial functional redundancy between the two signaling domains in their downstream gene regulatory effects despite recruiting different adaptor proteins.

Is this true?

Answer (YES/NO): NO